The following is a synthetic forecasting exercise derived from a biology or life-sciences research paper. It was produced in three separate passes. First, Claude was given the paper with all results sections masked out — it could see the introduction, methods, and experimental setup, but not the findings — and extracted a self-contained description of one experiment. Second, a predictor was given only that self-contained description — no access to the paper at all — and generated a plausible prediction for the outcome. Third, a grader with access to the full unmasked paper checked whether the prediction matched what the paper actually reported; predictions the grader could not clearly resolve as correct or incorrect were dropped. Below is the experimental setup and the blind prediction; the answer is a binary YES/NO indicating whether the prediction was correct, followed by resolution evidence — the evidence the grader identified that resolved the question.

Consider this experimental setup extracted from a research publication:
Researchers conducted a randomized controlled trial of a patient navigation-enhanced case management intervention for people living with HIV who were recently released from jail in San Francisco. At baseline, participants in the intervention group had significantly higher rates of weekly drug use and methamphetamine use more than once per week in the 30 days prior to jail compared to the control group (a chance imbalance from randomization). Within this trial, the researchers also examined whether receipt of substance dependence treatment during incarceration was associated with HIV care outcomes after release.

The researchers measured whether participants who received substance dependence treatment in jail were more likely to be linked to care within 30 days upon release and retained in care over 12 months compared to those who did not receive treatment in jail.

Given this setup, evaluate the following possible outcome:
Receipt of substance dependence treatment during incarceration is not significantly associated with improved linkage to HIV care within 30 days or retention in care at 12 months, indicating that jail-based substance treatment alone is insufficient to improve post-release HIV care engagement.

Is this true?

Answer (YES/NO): NO